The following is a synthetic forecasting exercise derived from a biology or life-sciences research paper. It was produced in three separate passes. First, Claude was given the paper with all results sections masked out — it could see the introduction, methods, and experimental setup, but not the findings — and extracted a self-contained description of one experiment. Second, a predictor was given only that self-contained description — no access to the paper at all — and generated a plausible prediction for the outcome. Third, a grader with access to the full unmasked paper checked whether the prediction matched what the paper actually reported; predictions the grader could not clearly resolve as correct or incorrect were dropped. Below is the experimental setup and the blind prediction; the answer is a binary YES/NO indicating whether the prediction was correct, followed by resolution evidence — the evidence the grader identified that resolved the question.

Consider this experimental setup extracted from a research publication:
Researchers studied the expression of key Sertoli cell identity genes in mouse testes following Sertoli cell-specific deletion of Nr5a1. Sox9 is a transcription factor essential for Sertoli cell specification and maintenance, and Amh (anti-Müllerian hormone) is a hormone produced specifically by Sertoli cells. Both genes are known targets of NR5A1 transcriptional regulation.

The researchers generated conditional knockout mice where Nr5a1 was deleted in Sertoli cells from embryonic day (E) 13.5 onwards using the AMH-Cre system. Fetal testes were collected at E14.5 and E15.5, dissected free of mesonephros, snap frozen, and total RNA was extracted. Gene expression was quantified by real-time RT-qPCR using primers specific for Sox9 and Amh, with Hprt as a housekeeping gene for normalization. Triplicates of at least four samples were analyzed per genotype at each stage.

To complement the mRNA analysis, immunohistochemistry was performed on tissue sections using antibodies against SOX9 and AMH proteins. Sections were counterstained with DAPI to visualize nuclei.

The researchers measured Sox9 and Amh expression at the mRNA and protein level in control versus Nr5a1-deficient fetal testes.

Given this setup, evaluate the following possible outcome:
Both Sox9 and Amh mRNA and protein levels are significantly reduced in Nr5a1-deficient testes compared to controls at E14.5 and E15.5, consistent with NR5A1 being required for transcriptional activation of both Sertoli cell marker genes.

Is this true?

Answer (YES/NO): YES